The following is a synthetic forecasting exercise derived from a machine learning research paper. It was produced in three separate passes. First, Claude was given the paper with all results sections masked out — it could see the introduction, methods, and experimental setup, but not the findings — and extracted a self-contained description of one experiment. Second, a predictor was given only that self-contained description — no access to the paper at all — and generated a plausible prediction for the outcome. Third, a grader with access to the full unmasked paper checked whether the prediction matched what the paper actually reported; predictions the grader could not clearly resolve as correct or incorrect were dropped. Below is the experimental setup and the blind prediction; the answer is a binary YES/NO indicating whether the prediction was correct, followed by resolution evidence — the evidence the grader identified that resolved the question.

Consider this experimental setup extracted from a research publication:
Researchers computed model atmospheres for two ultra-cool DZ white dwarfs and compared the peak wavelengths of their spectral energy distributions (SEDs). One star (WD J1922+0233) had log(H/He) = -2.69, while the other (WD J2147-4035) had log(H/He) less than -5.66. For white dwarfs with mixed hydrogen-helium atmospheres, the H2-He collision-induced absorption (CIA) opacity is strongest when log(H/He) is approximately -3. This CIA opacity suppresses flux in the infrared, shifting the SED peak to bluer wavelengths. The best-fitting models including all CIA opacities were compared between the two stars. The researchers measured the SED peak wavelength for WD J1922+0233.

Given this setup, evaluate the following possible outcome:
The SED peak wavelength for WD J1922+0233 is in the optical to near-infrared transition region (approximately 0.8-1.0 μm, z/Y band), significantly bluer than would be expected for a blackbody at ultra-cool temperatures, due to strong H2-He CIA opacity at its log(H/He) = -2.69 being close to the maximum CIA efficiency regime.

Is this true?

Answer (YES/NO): NO